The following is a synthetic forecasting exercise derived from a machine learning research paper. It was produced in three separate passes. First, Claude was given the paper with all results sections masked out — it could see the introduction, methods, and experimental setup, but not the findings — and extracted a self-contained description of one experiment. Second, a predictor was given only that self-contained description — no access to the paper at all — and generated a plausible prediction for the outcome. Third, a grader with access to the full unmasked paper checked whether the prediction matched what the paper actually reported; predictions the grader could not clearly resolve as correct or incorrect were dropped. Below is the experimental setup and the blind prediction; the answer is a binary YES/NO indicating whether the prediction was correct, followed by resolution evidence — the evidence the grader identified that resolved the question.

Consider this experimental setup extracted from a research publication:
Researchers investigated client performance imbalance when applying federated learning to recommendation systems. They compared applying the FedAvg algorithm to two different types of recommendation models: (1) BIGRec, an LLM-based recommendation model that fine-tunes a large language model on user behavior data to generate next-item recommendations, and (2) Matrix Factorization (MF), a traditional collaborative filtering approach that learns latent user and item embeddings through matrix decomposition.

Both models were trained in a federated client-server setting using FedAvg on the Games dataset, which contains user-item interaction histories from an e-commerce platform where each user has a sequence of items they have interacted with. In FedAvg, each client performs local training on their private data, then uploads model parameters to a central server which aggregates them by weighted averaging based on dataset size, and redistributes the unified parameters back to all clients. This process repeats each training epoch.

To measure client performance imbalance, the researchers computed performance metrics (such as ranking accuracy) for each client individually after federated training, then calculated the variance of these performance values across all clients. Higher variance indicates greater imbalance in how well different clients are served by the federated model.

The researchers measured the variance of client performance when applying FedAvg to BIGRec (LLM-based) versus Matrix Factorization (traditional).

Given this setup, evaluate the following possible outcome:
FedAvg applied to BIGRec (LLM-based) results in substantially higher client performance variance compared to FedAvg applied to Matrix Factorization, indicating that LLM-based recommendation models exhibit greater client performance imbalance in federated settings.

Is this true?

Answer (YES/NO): YES